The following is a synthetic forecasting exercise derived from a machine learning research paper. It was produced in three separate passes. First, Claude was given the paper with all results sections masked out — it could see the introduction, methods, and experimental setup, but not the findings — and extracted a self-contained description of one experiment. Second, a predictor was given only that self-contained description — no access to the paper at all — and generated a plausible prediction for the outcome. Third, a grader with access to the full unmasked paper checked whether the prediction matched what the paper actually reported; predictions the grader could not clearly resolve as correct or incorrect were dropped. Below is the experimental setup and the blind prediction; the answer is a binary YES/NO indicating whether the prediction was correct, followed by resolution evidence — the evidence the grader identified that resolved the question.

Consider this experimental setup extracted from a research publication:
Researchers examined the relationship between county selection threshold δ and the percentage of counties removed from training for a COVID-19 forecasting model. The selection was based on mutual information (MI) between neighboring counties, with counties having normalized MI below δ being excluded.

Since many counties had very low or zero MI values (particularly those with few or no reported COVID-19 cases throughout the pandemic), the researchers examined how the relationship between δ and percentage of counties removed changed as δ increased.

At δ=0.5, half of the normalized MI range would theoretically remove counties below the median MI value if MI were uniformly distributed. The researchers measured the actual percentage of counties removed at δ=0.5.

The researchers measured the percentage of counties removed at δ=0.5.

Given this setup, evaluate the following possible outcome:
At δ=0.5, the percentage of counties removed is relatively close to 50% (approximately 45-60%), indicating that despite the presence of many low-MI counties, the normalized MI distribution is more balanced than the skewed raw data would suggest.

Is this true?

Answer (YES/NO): YES